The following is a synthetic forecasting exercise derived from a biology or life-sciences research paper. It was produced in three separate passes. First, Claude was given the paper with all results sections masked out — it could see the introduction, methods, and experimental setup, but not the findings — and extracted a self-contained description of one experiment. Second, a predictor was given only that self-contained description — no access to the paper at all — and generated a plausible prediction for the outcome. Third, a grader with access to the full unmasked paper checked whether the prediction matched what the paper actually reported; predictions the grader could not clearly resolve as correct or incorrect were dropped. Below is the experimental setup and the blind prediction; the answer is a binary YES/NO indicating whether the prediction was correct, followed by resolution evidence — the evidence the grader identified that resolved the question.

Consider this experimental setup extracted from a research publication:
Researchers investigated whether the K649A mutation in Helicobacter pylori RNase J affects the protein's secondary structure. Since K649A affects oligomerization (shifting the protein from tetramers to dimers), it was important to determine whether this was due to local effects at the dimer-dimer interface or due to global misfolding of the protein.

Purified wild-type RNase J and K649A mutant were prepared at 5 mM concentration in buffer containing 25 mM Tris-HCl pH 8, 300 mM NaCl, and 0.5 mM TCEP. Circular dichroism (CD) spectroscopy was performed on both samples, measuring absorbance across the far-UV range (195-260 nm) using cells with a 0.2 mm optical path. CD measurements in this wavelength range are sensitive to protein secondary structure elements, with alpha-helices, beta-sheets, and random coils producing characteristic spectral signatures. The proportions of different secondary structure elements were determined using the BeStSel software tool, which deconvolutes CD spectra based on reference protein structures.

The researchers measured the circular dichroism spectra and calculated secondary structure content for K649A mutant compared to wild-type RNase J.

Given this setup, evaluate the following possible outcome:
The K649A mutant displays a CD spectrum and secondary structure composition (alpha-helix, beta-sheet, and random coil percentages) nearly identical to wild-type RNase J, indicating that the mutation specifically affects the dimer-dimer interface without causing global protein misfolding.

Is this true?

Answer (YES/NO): YES